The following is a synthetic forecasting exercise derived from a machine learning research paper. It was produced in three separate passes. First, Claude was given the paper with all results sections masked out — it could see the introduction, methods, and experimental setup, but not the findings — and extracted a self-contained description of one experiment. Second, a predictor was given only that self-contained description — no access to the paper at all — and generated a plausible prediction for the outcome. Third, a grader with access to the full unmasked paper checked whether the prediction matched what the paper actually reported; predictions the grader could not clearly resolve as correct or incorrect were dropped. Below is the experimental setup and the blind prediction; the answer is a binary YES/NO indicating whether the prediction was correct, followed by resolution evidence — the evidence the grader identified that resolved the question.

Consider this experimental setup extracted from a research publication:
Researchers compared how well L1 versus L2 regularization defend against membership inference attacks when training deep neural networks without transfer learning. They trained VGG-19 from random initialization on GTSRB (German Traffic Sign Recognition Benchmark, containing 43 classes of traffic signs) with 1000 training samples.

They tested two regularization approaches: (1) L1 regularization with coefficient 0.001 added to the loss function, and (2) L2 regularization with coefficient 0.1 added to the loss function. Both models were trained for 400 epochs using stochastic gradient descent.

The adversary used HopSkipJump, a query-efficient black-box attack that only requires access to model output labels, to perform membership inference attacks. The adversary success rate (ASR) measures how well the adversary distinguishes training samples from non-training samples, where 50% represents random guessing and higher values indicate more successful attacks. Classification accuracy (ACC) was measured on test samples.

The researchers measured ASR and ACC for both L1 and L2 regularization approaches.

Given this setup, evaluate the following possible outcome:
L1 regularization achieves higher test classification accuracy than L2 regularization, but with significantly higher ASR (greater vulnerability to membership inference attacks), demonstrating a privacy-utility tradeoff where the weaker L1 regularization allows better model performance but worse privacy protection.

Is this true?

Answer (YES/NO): NO